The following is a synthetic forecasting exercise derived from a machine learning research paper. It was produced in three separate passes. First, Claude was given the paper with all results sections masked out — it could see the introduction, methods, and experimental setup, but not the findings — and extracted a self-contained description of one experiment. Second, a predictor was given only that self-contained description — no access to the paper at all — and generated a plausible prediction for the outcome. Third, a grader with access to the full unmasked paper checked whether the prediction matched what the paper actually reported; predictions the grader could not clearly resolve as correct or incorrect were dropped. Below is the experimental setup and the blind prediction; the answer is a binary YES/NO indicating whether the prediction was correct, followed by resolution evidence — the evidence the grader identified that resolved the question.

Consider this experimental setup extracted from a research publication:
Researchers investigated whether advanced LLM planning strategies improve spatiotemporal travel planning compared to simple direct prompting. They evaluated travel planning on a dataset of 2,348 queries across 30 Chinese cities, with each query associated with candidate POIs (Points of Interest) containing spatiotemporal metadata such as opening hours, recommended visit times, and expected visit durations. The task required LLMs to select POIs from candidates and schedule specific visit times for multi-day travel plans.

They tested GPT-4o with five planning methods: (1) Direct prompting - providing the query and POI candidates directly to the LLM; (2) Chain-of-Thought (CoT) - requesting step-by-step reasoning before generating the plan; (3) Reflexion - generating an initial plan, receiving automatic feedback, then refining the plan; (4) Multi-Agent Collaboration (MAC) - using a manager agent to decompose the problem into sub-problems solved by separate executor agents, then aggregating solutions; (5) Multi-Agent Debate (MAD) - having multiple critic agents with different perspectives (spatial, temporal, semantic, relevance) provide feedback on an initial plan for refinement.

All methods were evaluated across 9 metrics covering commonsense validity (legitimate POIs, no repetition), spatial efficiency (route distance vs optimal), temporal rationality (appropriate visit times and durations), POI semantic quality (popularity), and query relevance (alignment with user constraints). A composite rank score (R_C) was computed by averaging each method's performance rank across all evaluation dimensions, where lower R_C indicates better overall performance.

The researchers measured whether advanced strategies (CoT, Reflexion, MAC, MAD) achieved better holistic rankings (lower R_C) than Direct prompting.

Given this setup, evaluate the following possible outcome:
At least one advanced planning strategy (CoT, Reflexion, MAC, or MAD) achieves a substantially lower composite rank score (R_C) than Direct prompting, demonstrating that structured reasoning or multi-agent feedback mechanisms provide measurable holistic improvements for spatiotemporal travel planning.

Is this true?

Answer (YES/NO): NO